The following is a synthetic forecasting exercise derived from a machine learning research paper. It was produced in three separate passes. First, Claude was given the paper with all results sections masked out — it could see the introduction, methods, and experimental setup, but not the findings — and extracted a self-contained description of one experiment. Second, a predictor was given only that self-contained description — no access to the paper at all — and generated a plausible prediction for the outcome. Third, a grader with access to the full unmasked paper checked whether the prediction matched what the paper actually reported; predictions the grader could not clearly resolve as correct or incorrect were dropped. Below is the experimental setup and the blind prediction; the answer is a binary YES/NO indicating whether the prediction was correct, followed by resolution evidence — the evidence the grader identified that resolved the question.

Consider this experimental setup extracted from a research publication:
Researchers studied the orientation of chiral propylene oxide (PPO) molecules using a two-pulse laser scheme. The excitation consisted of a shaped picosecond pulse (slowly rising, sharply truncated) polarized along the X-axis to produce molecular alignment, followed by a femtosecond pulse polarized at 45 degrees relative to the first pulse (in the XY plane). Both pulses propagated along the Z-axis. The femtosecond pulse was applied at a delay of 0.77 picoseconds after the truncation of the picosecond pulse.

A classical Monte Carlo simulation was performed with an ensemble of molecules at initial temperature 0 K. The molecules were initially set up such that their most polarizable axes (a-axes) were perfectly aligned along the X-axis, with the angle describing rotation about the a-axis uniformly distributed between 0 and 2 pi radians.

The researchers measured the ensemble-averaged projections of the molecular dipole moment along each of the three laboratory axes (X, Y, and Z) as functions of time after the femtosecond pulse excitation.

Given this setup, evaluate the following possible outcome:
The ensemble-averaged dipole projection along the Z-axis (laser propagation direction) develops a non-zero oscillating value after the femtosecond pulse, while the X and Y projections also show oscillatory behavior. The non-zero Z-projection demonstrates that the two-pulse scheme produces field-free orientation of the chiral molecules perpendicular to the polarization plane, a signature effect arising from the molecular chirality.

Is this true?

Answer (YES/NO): NO